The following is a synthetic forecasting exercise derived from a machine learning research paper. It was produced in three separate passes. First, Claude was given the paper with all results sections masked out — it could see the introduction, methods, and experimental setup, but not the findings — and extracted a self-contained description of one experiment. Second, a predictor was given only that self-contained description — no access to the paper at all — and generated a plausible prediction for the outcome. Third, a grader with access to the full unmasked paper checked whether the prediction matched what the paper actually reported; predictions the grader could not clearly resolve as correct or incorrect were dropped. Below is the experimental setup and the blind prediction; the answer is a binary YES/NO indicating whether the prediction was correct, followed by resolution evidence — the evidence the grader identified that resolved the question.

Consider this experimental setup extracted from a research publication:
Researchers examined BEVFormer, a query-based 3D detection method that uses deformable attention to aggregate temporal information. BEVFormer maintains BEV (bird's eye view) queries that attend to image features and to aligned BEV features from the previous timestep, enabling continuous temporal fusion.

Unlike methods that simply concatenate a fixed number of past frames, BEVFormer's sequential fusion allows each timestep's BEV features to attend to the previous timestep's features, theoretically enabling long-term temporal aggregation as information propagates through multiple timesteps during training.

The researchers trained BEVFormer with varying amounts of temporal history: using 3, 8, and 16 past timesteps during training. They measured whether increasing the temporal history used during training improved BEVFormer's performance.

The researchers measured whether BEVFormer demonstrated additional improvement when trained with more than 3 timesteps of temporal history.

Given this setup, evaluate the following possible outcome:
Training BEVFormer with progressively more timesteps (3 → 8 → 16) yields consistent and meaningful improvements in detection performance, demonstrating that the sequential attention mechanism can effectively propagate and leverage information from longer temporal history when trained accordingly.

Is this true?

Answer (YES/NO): NO